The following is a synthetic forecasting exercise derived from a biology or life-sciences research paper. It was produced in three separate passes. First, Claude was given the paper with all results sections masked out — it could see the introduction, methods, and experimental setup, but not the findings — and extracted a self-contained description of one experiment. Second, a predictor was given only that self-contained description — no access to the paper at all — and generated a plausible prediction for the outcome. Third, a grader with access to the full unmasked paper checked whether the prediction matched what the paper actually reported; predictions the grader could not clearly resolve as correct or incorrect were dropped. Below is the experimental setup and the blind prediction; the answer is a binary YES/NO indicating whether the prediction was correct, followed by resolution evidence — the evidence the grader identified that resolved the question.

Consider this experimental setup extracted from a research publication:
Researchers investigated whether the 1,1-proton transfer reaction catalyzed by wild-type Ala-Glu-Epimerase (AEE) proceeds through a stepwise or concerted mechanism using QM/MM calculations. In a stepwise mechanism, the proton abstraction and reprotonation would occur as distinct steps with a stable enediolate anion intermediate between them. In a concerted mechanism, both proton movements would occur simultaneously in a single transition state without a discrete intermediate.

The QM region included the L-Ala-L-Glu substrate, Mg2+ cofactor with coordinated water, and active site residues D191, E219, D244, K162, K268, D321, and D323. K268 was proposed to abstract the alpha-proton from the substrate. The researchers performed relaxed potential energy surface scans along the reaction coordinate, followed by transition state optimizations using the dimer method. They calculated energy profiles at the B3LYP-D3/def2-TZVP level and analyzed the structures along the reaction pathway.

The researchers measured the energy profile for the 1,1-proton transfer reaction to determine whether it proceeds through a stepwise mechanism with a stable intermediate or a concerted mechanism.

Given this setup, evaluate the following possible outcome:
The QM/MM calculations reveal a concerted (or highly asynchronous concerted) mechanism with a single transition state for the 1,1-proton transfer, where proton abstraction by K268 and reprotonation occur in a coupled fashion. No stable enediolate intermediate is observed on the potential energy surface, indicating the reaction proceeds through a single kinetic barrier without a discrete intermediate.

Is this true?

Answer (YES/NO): NO